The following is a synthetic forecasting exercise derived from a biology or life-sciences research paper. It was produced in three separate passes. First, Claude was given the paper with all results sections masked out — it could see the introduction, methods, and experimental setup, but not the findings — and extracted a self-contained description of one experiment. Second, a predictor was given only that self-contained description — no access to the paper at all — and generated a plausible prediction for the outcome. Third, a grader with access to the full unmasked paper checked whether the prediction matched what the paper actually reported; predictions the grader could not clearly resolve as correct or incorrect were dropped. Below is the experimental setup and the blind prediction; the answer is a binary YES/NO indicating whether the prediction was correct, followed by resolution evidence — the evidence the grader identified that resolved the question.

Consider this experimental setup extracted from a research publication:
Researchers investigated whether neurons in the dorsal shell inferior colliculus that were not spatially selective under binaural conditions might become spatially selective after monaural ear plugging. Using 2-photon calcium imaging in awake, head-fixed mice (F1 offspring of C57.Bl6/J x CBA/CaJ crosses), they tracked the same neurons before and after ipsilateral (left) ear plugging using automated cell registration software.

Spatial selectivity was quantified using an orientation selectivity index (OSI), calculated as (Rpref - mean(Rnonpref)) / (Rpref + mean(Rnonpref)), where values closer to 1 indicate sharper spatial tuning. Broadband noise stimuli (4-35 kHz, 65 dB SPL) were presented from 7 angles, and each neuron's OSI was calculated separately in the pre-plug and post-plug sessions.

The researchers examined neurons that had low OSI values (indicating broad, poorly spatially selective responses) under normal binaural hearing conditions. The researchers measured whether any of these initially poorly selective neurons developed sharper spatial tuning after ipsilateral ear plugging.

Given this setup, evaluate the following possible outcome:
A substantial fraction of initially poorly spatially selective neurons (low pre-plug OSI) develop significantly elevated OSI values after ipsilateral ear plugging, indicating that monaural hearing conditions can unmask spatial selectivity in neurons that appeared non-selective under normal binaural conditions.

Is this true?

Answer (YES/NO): YES